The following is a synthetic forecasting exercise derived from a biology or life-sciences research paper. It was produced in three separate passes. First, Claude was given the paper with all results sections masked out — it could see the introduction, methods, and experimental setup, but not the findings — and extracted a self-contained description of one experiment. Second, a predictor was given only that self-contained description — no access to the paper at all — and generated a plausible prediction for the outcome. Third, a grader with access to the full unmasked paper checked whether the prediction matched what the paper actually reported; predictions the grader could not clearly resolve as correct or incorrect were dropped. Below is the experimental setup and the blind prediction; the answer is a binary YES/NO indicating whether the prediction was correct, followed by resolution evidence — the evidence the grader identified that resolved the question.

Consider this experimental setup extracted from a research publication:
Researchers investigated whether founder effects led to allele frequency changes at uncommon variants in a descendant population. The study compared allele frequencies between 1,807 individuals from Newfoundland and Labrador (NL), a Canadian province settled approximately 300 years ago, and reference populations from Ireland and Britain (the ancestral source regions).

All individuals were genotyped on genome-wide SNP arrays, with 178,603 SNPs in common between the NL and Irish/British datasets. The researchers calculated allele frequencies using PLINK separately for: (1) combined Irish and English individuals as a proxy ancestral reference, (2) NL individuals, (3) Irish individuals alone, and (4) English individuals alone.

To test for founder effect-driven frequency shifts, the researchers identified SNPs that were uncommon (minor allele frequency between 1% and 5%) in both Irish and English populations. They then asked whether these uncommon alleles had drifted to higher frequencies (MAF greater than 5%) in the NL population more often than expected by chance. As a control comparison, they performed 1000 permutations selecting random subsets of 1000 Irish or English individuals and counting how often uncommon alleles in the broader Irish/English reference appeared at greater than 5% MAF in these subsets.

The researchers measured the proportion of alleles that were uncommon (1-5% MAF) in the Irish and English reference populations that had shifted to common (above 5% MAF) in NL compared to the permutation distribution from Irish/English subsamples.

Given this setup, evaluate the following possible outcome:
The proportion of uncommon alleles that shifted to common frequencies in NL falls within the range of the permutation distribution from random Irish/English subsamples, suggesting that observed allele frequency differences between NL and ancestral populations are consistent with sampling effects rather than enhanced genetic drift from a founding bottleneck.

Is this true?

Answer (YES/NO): NO